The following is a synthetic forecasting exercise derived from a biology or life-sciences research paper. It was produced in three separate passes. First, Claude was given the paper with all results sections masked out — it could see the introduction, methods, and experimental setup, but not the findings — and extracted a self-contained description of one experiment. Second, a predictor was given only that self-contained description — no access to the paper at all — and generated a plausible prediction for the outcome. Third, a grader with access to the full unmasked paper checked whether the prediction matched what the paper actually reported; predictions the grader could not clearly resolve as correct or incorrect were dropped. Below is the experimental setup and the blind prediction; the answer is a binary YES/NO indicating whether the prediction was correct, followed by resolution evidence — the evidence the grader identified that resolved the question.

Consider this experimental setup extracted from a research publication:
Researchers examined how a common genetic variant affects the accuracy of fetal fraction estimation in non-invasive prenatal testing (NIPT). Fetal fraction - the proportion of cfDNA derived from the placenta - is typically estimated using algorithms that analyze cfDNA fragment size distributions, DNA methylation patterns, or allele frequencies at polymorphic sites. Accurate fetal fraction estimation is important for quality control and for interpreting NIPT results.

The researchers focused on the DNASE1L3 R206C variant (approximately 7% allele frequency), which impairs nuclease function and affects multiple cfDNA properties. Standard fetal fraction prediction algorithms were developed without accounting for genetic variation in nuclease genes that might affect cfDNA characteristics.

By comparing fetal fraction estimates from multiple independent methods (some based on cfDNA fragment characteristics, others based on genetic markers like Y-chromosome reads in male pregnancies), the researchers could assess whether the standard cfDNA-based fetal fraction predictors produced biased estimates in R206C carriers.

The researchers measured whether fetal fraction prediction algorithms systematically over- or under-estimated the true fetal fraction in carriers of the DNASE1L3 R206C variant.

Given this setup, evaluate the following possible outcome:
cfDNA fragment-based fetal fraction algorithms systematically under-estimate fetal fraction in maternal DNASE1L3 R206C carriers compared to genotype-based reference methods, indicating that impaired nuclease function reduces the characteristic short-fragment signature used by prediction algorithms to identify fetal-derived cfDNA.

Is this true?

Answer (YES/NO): NO